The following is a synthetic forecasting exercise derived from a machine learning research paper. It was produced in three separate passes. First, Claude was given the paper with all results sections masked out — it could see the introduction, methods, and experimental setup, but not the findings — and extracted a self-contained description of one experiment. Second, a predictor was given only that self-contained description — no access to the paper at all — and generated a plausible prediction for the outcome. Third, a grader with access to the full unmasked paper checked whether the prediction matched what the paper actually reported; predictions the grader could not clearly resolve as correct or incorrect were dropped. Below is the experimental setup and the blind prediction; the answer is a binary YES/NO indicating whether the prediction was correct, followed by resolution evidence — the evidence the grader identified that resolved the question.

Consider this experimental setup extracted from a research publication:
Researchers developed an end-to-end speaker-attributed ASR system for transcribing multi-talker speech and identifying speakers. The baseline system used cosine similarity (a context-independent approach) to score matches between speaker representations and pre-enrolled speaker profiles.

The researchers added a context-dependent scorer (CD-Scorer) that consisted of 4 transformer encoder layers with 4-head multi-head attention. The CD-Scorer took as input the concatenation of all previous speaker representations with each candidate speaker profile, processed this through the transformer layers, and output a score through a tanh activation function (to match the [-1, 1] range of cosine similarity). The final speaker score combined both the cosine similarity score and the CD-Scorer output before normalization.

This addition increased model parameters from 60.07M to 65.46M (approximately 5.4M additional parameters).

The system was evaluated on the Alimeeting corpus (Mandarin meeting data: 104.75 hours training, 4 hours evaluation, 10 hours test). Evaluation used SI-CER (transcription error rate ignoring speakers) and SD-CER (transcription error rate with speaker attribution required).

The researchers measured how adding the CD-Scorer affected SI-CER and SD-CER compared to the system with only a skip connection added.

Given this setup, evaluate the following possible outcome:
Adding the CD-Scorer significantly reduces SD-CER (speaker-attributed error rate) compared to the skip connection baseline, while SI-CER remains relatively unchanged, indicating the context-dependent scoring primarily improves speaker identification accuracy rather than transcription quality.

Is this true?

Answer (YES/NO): YES